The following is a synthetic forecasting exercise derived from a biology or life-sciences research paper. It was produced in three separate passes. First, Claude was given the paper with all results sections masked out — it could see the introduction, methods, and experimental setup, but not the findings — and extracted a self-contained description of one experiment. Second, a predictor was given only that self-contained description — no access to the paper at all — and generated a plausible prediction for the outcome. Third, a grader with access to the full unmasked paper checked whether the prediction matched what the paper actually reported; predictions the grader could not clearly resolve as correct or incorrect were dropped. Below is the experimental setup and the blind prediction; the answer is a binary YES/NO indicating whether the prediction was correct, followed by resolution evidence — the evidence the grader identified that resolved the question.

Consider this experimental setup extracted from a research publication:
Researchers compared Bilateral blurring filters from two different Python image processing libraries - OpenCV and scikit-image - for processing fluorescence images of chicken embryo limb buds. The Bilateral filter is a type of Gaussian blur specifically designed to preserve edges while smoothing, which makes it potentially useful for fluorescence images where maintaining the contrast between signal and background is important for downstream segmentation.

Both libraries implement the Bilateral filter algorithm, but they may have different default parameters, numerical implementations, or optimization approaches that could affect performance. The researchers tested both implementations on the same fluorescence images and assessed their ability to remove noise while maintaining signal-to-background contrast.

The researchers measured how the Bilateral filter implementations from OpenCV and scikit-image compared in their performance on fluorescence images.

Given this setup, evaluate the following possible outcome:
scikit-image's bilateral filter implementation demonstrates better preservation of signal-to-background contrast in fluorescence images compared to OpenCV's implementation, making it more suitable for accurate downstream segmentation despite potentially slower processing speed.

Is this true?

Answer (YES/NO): NO